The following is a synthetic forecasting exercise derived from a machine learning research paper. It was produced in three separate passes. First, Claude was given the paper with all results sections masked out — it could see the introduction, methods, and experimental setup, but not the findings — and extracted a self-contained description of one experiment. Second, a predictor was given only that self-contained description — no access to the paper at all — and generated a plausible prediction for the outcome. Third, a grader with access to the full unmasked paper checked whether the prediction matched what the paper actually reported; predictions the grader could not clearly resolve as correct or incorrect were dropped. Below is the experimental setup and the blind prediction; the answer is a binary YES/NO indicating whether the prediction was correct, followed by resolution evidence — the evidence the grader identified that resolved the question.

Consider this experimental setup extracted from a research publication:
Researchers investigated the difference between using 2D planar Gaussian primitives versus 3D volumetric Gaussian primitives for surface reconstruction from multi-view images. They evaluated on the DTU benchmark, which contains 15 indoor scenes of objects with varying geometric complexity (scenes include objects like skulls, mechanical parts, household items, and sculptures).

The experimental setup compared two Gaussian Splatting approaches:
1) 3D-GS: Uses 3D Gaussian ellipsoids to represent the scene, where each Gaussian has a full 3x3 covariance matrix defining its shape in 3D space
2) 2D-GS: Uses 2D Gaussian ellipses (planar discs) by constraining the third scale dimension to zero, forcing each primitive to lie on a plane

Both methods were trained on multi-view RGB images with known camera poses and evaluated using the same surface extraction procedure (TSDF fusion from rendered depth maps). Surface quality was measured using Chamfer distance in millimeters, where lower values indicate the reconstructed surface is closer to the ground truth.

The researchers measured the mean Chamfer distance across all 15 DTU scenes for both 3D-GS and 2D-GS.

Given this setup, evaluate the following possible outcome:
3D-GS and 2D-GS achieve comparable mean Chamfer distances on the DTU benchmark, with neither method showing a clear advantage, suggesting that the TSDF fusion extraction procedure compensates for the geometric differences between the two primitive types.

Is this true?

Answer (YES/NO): NO